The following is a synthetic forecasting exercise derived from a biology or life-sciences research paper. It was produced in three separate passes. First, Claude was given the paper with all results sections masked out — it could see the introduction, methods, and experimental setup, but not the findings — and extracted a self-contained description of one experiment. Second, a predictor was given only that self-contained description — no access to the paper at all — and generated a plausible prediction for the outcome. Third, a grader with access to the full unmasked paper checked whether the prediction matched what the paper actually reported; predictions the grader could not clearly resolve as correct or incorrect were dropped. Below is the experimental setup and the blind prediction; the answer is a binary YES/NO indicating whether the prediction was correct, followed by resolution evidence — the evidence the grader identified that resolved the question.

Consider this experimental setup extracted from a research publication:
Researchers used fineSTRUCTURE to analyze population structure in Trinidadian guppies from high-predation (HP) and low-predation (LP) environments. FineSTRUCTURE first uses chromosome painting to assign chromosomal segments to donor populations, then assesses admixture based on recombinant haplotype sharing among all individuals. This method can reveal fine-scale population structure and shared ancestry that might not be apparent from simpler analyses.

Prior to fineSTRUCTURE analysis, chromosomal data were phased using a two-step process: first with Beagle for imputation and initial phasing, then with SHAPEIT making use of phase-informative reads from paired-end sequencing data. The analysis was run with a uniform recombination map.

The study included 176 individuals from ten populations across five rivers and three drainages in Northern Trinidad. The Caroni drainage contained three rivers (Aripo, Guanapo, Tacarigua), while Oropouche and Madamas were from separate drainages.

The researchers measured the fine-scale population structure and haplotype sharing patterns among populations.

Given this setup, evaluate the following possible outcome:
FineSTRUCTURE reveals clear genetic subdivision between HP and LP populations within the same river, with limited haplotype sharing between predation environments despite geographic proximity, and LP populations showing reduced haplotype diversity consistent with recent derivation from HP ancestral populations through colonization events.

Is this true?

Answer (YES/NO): NO